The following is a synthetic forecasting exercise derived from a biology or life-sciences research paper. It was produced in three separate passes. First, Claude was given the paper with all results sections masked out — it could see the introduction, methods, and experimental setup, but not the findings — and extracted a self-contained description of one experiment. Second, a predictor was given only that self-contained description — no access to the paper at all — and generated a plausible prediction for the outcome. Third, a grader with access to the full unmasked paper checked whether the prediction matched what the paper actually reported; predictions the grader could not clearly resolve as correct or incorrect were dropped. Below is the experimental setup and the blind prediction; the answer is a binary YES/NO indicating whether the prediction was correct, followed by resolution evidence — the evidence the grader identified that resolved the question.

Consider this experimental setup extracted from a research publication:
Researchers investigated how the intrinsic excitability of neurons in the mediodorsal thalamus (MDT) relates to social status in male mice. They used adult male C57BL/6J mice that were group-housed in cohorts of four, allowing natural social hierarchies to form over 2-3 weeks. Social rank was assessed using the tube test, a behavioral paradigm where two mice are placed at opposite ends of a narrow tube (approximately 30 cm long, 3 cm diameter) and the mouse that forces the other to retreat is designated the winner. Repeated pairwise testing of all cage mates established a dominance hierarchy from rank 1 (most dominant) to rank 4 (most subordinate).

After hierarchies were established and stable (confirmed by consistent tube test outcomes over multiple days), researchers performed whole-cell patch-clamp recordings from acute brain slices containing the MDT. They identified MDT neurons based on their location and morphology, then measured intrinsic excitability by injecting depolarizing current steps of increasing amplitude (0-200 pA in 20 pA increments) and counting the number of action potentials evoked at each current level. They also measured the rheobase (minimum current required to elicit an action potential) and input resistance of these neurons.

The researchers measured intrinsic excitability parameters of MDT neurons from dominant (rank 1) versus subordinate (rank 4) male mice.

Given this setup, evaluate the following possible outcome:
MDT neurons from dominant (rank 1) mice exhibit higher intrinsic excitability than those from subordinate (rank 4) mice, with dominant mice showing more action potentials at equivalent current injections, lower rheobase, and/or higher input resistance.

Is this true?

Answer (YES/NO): YES